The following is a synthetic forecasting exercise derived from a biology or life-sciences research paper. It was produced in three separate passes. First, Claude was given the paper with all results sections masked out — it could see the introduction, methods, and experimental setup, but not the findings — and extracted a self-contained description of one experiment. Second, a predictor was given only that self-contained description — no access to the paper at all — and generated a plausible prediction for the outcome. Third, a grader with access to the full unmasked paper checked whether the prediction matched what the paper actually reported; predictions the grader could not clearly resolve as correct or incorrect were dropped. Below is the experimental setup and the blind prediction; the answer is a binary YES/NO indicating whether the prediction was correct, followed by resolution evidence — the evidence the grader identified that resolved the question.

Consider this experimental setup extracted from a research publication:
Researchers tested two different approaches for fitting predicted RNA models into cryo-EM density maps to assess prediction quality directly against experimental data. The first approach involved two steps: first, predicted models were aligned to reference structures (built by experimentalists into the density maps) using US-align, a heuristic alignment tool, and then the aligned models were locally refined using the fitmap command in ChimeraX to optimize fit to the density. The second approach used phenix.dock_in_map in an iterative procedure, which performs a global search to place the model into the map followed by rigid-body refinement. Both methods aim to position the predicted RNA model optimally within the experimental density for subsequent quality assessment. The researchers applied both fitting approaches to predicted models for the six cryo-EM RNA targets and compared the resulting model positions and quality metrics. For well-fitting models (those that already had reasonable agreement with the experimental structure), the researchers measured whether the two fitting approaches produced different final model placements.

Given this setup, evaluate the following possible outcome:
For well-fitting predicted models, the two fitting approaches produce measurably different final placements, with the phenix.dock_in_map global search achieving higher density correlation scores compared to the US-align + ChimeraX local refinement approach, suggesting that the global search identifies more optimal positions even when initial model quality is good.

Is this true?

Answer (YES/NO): NO